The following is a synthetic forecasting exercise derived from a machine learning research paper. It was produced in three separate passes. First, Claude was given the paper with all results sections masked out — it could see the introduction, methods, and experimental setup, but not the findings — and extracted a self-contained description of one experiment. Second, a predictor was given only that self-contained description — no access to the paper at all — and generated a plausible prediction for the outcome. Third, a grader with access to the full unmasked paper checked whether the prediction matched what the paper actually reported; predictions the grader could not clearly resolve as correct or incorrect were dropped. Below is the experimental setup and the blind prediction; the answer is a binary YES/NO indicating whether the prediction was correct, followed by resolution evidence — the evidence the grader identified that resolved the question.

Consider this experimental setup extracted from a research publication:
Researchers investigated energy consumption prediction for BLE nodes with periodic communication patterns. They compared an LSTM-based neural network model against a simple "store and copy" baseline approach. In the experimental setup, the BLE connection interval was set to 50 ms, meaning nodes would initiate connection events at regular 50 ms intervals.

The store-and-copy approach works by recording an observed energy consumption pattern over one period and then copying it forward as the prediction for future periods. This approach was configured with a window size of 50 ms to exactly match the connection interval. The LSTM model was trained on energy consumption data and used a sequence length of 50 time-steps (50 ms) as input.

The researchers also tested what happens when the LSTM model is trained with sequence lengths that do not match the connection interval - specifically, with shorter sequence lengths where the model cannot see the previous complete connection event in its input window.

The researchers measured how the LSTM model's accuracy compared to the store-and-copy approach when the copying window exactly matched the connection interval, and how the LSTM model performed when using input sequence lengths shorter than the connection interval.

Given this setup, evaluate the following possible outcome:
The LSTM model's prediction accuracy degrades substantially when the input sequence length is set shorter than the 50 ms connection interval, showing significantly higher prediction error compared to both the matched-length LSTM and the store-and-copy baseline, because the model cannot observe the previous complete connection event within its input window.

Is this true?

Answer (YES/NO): NO